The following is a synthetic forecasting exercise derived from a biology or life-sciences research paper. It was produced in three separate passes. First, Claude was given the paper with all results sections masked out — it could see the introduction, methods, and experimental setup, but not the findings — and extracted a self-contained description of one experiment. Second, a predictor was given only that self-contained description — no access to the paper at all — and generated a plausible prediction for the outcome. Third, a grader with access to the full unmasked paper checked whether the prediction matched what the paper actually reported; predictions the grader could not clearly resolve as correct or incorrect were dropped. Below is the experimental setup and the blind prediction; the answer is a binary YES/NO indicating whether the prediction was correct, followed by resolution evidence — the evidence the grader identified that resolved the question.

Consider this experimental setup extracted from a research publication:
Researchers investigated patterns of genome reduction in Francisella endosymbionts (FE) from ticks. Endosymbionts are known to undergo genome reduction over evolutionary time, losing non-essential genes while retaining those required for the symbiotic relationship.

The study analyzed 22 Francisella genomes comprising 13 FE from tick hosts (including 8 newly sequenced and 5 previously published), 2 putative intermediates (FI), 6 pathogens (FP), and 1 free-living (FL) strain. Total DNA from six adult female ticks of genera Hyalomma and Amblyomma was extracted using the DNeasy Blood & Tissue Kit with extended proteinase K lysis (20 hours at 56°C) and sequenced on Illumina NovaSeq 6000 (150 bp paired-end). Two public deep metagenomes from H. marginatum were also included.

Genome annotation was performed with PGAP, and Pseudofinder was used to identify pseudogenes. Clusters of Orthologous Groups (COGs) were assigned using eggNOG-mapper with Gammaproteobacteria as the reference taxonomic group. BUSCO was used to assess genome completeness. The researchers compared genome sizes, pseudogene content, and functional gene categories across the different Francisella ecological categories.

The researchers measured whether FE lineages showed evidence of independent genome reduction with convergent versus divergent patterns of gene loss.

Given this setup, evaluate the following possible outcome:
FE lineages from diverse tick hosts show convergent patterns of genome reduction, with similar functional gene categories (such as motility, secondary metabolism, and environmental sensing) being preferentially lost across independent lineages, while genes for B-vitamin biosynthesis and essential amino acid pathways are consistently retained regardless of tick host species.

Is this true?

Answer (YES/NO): NO